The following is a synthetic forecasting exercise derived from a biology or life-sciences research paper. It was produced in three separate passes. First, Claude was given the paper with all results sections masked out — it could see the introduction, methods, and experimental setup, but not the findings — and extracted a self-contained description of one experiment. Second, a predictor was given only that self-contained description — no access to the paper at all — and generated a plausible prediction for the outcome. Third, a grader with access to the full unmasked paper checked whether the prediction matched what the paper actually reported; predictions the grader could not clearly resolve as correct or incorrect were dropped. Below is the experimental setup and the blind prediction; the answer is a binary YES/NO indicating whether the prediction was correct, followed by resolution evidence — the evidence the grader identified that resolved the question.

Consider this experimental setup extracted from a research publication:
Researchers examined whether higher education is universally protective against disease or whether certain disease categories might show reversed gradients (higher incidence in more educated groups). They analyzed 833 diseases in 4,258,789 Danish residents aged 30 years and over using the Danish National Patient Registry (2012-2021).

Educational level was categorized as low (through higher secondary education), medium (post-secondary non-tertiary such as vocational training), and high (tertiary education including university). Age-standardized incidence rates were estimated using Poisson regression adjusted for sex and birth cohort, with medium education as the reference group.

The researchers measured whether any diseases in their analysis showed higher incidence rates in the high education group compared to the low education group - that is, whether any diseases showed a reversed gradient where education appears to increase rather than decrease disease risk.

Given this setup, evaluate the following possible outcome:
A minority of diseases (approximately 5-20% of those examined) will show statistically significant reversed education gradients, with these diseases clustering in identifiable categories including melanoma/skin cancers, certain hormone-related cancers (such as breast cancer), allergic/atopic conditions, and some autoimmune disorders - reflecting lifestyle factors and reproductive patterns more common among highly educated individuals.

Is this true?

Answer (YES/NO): NO